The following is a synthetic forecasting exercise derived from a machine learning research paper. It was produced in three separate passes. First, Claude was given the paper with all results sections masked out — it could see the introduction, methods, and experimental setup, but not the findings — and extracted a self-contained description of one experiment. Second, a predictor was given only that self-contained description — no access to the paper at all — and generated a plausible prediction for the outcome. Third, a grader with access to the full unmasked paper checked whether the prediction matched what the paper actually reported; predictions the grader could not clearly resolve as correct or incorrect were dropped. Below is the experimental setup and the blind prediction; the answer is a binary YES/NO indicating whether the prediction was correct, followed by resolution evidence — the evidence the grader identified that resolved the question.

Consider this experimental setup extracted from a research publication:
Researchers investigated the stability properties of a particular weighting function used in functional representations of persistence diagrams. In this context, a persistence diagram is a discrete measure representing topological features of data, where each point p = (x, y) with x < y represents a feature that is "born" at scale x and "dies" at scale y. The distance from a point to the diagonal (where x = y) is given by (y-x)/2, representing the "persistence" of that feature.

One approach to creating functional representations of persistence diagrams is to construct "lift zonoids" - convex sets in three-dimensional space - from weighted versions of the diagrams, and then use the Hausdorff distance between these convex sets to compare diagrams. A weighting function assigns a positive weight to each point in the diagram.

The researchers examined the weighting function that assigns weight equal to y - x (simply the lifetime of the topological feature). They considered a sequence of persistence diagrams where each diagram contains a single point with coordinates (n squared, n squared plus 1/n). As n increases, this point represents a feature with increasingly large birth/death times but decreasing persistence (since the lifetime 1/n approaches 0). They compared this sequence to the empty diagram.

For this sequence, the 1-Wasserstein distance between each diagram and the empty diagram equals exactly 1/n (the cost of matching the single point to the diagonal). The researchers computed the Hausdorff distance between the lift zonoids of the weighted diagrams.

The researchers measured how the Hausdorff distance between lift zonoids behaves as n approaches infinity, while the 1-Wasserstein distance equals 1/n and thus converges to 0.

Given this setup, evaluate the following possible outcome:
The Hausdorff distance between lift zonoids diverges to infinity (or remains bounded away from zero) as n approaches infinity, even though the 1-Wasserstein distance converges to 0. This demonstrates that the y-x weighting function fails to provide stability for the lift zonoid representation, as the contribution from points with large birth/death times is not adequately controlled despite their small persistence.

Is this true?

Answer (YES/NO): YES